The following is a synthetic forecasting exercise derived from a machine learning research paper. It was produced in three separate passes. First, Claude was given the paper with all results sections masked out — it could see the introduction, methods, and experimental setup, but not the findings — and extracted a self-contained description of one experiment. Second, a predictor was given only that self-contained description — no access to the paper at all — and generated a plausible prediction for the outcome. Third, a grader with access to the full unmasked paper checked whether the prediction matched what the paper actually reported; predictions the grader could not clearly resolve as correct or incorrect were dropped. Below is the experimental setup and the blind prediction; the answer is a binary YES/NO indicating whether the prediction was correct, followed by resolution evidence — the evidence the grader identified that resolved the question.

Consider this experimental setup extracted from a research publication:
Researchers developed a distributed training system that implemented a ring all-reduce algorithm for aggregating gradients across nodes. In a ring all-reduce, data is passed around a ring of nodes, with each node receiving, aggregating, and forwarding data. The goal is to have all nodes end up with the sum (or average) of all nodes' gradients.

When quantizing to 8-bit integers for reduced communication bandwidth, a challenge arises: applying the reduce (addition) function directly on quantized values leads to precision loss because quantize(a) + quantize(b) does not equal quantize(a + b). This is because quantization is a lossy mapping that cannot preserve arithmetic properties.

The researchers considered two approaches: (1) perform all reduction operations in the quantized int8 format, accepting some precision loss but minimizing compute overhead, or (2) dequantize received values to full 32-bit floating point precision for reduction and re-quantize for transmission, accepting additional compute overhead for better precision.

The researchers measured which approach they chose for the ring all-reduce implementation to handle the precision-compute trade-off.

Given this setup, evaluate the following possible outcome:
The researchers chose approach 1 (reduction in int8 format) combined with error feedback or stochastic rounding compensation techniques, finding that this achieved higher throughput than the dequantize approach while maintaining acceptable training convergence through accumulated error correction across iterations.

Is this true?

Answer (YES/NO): NO